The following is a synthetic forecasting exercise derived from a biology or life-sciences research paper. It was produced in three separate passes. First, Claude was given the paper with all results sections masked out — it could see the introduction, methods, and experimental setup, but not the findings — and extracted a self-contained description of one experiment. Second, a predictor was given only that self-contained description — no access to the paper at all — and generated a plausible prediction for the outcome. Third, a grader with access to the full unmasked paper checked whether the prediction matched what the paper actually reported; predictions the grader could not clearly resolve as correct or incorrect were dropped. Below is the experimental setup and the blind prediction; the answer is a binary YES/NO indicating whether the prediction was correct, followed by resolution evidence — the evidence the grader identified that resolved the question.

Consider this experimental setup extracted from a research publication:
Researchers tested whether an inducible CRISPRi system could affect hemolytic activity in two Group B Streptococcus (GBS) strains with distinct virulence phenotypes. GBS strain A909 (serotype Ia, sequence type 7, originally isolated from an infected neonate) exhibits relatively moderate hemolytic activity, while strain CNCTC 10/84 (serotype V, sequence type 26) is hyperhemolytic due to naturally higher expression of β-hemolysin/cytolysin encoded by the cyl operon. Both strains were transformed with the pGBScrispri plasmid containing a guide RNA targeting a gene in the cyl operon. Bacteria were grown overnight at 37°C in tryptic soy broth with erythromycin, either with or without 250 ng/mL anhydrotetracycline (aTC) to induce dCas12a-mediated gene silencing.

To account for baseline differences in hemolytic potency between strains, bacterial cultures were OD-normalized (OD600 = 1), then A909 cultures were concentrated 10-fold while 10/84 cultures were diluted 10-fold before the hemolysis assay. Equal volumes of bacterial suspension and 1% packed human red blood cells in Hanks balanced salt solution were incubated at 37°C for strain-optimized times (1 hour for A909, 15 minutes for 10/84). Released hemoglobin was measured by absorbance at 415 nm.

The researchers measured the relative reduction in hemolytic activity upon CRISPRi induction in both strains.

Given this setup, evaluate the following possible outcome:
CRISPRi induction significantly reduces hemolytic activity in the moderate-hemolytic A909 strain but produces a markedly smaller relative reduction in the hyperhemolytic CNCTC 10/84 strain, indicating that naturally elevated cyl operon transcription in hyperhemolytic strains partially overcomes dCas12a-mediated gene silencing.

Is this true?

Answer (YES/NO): NO